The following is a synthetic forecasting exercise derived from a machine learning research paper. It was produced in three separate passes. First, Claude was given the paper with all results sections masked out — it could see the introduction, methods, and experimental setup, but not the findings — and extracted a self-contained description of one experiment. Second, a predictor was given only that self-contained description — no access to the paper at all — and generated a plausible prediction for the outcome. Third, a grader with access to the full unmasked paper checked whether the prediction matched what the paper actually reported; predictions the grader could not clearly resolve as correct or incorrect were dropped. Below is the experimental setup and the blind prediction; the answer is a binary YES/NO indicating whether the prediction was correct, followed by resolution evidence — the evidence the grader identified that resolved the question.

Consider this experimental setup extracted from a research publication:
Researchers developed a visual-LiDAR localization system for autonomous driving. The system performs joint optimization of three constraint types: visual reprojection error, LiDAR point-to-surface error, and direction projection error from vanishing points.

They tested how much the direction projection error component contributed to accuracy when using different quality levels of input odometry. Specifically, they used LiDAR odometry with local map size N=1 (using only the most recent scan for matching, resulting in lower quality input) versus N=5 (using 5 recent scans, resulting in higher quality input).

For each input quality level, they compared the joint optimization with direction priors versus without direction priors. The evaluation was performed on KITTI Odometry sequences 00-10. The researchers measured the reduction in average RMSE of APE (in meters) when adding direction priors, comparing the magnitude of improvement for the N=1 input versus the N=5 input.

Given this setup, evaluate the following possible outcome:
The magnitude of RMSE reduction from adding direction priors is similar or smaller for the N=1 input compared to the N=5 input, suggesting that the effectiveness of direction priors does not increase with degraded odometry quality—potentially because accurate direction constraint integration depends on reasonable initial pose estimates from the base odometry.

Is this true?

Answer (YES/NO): NO